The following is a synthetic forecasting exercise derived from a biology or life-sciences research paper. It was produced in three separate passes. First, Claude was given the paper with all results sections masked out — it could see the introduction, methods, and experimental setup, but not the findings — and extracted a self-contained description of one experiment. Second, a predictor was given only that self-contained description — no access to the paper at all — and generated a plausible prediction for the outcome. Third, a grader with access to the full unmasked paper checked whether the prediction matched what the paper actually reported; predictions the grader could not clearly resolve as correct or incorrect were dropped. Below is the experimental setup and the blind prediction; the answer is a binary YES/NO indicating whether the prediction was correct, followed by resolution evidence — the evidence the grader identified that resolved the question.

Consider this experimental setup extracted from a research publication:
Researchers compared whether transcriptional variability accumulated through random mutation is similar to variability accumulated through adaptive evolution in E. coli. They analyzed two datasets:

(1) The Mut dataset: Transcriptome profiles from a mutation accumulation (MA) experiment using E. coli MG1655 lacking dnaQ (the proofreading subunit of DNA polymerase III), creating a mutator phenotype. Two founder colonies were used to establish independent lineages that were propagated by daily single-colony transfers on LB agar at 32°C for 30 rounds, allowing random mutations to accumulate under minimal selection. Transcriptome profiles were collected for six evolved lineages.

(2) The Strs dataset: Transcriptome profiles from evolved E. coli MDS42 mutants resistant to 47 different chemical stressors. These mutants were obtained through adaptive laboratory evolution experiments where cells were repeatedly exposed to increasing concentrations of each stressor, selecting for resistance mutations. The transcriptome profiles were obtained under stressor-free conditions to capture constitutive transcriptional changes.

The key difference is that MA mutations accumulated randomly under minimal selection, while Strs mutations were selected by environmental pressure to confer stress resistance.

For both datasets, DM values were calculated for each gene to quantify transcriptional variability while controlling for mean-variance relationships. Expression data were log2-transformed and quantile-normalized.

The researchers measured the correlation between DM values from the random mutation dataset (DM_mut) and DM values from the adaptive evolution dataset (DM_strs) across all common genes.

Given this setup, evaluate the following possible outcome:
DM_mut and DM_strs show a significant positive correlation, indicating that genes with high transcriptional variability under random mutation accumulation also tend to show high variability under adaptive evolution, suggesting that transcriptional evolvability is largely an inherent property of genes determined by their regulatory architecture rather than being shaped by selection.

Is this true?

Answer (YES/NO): NO